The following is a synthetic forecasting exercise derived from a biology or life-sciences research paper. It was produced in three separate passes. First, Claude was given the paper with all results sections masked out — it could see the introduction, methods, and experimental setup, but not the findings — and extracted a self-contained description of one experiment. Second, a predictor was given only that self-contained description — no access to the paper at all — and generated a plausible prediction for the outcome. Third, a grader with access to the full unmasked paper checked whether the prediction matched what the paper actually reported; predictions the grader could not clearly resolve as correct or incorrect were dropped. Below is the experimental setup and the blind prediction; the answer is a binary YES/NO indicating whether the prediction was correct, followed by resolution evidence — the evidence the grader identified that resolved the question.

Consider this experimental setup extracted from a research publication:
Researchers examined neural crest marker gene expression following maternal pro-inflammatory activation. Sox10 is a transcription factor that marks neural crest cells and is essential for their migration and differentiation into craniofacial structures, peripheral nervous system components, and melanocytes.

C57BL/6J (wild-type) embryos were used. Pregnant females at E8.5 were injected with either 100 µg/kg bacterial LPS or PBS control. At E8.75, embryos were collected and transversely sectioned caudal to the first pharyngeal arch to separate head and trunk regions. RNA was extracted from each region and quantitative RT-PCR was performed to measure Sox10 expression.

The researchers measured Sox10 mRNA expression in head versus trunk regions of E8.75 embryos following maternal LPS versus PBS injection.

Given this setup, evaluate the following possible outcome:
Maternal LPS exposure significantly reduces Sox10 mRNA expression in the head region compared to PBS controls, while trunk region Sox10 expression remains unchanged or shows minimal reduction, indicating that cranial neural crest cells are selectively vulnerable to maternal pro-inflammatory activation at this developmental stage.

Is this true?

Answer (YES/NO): NO